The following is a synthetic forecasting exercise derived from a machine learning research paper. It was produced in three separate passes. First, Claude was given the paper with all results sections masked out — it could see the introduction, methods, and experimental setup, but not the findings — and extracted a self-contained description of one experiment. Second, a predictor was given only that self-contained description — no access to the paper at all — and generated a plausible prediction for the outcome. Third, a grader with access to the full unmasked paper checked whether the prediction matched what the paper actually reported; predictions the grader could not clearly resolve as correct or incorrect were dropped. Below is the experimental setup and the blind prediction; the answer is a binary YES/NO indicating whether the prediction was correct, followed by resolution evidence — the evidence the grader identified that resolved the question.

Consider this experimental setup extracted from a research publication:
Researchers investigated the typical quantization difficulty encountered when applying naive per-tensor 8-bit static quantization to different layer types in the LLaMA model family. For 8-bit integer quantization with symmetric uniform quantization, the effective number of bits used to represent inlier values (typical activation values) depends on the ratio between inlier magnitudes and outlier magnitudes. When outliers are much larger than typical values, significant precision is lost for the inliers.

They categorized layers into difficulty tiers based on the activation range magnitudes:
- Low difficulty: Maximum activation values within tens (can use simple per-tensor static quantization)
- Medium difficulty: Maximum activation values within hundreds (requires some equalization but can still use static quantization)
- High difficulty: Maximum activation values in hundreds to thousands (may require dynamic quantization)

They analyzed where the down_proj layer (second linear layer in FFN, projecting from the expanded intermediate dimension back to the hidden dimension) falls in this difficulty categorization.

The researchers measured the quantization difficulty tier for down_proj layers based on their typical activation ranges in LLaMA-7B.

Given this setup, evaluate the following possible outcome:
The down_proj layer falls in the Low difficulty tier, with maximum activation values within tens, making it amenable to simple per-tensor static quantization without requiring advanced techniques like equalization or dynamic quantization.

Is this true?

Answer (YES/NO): NO